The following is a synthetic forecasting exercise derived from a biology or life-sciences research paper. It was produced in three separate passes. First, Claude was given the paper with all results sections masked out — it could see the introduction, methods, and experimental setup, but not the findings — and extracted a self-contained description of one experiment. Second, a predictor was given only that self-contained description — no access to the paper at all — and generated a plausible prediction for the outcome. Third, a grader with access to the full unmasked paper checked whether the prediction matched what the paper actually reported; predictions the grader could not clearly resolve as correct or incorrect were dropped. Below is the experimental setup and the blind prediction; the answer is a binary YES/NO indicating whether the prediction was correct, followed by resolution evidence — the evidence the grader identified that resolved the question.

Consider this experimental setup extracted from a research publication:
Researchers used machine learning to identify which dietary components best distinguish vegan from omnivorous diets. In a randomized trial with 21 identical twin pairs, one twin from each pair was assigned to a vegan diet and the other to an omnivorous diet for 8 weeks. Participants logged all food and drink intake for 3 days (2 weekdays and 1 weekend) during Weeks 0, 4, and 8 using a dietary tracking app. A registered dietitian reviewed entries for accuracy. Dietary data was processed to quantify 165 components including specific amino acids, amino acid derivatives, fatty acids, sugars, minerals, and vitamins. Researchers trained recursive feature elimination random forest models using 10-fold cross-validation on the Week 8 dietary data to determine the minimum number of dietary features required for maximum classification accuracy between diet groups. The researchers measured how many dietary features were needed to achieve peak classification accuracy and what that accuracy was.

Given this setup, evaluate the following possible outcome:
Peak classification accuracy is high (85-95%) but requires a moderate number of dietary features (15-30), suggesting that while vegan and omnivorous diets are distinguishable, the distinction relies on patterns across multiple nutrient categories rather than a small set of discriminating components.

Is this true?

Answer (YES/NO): NO